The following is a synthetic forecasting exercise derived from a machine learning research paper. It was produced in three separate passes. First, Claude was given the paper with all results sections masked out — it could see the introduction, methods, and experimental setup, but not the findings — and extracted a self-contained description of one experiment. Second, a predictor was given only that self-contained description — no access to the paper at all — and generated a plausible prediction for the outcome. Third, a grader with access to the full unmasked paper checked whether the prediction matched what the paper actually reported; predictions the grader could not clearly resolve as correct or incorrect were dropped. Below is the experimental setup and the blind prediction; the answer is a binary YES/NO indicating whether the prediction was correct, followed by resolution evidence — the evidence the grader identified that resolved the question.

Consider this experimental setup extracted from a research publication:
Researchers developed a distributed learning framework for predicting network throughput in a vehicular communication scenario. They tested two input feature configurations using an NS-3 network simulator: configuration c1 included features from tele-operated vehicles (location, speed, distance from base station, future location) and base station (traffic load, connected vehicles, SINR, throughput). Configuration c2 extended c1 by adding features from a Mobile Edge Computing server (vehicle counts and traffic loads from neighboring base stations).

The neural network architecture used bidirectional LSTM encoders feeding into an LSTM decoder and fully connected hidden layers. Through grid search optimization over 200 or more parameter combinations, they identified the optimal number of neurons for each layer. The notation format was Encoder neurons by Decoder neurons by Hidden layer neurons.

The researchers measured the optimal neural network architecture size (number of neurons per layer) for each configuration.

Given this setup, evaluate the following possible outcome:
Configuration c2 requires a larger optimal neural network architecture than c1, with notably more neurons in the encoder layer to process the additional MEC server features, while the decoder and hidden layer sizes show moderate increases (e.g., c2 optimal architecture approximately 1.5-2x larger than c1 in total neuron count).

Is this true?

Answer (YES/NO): NO